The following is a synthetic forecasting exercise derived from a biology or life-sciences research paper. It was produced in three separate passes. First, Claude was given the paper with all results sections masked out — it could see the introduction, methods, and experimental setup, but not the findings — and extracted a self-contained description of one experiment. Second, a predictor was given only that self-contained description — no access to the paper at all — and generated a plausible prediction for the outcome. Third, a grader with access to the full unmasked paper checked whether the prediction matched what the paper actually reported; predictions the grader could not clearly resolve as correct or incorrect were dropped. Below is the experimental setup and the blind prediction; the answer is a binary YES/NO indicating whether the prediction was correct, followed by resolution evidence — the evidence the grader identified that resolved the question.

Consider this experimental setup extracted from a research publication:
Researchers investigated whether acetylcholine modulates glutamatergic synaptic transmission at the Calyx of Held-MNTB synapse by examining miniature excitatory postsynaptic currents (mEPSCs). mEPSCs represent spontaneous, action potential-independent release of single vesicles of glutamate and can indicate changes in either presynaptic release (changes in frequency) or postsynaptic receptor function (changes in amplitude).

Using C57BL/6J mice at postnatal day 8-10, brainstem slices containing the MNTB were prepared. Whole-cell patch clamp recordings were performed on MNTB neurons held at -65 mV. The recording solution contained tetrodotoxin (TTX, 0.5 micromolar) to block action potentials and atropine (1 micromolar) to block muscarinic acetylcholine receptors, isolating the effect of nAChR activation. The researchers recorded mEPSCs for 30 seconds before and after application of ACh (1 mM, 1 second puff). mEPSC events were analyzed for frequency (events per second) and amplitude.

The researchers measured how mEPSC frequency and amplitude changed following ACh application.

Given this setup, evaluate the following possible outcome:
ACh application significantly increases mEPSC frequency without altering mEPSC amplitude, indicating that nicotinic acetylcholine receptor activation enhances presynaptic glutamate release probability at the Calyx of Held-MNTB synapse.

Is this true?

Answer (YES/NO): NO